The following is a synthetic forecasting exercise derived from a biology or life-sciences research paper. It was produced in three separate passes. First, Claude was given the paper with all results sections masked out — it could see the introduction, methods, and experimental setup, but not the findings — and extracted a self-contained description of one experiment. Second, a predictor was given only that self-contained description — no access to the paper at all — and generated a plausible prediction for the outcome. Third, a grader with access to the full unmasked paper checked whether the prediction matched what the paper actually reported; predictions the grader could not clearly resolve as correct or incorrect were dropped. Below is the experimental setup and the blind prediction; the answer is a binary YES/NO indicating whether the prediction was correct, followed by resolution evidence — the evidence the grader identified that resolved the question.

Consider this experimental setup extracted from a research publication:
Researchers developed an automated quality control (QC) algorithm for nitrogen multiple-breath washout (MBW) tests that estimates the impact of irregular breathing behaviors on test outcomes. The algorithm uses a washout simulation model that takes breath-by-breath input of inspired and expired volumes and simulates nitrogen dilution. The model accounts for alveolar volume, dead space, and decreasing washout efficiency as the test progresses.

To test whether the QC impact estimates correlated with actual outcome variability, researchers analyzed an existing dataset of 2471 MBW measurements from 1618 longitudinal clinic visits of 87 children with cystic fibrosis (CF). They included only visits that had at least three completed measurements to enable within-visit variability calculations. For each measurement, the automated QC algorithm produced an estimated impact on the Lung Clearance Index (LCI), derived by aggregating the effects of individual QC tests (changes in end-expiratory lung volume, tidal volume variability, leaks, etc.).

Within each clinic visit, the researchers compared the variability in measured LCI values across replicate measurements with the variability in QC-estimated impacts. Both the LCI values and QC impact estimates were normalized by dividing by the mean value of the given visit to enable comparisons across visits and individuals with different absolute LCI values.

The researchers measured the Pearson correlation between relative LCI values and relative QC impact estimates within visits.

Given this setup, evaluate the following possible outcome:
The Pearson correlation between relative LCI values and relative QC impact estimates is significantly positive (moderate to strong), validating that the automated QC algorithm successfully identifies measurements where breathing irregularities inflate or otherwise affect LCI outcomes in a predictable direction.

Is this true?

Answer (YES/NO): YES